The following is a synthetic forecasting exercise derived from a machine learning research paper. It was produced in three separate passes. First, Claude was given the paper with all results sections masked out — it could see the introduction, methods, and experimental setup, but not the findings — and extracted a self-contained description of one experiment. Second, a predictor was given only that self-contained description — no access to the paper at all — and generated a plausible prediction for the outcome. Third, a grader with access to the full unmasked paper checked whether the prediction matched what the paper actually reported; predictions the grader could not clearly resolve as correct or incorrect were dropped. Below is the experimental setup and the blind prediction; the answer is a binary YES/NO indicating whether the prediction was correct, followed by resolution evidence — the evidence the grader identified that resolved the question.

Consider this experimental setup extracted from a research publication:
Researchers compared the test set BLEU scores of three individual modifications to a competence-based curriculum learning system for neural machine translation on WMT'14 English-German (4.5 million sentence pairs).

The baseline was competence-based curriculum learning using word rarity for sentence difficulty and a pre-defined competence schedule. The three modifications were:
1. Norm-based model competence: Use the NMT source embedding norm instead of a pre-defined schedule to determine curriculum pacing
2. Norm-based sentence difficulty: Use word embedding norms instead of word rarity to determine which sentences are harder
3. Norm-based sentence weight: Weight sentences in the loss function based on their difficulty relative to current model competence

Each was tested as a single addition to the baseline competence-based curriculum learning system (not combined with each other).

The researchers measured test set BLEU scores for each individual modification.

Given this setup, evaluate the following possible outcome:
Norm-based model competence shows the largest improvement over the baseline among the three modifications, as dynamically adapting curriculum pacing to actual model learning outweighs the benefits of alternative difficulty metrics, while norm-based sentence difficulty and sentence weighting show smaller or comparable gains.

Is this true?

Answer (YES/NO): NO